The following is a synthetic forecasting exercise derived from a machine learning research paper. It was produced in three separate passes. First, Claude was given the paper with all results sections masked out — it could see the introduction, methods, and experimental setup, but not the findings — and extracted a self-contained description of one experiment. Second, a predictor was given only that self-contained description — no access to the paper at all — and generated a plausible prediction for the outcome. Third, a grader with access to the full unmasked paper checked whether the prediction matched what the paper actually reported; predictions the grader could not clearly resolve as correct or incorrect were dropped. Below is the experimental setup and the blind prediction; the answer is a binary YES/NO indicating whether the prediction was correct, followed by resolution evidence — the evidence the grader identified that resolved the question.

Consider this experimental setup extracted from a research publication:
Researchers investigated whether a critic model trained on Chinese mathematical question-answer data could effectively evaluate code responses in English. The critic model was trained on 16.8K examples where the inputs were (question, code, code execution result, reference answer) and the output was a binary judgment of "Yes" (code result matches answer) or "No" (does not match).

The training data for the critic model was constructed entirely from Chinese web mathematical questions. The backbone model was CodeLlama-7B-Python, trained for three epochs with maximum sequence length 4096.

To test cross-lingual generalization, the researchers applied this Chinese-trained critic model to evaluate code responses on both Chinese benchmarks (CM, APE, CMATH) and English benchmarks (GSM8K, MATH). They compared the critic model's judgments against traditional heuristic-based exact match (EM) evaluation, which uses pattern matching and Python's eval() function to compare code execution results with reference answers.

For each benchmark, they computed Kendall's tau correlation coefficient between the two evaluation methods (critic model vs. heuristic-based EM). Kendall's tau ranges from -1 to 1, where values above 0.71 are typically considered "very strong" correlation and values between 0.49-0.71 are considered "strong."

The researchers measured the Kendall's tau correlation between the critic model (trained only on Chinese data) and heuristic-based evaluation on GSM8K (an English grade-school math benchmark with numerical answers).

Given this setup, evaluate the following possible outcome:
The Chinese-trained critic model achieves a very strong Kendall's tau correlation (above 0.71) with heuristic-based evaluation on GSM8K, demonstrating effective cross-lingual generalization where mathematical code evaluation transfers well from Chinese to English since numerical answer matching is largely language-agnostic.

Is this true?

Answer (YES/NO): YES